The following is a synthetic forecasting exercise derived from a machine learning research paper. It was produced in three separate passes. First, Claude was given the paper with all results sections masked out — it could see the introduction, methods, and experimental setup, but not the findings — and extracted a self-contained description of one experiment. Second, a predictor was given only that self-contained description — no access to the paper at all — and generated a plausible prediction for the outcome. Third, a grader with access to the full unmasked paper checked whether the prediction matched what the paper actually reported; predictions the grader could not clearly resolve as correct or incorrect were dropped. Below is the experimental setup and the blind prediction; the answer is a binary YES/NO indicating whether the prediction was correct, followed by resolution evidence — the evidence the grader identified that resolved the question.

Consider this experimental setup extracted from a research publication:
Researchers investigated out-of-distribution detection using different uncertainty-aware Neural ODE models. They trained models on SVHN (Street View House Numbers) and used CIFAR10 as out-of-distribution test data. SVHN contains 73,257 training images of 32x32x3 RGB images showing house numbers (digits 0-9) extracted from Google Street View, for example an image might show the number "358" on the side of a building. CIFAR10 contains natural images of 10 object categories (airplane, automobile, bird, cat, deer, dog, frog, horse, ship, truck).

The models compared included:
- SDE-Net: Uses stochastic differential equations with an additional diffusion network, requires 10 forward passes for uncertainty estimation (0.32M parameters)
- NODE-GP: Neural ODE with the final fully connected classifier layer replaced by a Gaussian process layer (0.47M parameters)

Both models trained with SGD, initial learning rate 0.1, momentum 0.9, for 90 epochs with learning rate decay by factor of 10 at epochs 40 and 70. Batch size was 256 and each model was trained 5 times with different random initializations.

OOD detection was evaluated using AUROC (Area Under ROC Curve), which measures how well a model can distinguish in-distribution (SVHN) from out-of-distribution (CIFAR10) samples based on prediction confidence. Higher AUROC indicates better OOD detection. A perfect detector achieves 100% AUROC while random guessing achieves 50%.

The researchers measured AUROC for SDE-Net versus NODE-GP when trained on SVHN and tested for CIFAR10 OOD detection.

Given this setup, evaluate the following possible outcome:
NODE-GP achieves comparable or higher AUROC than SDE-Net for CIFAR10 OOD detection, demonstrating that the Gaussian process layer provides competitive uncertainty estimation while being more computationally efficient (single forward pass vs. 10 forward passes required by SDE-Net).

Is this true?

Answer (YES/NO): NO